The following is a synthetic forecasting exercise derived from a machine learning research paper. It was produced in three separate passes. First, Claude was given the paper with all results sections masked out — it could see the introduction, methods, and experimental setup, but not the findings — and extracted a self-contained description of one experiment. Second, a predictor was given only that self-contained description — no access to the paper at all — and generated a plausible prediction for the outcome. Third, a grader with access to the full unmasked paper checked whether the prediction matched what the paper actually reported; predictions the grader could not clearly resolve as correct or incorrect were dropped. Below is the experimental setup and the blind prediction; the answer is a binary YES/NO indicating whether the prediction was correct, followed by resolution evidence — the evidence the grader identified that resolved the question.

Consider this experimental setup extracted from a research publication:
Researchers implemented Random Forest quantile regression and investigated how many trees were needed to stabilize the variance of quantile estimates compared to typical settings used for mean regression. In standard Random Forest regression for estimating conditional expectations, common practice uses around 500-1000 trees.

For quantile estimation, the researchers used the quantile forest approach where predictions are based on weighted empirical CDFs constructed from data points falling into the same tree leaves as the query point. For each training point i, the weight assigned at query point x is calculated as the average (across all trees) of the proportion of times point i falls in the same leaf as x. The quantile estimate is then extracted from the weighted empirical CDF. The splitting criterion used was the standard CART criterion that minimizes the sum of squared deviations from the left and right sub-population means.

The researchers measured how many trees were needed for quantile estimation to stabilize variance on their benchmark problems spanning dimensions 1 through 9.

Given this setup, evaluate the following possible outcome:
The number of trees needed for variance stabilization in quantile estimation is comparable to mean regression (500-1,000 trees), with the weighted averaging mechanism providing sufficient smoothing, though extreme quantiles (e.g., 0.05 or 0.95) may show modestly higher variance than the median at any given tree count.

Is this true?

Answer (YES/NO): NO